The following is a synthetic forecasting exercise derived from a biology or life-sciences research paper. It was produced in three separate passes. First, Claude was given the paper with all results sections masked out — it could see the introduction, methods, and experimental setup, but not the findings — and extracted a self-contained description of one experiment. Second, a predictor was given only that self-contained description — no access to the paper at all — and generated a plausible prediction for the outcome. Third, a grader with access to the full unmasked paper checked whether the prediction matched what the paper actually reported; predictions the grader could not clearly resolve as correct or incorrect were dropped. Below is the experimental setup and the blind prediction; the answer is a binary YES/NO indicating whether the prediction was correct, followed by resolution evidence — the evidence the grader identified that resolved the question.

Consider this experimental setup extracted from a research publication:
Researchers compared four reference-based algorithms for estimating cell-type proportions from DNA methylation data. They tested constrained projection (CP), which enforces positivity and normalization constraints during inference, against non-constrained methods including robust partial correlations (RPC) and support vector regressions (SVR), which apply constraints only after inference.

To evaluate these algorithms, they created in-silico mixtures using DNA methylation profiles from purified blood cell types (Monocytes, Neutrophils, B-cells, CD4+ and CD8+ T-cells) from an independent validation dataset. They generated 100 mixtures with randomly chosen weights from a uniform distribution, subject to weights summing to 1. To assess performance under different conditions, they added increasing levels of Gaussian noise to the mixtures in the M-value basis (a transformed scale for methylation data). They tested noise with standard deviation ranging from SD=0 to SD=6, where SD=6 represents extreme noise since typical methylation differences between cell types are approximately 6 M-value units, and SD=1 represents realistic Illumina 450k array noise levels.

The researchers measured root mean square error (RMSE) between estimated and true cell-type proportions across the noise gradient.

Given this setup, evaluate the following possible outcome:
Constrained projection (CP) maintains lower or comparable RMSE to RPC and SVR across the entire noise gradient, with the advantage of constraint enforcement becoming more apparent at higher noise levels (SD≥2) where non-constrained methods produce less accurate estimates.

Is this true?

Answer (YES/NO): NO